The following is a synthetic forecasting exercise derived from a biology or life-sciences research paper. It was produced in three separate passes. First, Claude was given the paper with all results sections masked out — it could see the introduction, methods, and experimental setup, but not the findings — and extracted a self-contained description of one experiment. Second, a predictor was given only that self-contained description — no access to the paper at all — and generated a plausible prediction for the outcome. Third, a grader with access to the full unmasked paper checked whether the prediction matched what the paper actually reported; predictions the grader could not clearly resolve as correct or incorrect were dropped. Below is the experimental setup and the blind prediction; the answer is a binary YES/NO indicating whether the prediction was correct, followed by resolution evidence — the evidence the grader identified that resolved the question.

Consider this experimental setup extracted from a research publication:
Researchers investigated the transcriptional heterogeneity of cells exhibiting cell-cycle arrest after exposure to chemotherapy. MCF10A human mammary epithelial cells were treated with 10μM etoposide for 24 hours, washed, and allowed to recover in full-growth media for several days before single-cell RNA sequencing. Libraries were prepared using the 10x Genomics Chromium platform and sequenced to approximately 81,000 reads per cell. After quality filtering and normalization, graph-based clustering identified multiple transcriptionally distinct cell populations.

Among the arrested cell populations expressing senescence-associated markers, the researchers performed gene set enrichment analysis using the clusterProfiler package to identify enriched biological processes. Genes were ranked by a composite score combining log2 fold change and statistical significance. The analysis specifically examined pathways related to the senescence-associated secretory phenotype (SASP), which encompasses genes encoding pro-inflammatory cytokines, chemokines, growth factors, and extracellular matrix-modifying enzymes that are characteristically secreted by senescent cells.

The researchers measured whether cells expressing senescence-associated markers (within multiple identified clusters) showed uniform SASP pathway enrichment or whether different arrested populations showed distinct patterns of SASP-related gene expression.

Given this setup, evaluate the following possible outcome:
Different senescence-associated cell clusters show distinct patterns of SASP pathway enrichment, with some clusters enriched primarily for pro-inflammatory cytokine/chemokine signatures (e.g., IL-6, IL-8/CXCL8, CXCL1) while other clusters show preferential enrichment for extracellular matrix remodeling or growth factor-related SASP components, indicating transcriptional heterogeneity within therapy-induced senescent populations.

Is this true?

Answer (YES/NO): YES